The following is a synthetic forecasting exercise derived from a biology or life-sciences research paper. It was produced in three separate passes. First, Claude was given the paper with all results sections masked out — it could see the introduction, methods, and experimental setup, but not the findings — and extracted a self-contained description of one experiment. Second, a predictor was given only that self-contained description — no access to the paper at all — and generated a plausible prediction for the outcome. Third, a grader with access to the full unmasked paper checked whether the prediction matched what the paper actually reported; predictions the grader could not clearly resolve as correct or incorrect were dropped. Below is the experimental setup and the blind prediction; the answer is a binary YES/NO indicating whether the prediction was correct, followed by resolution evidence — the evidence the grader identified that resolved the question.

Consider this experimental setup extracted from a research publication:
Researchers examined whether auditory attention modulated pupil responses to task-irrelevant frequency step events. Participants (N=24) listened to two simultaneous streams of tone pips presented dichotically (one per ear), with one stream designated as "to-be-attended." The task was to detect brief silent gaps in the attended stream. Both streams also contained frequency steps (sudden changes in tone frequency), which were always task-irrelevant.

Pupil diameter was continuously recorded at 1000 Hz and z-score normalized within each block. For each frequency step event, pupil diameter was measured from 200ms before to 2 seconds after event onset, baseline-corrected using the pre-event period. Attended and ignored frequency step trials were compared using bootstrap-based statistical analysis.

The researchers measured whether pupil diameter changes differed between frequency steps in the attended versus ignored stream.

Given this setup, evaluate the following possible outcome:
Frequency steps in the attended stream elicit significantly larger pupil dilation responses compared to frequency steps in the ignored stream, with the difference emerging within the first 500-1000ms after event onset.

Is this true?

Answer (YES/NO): YES